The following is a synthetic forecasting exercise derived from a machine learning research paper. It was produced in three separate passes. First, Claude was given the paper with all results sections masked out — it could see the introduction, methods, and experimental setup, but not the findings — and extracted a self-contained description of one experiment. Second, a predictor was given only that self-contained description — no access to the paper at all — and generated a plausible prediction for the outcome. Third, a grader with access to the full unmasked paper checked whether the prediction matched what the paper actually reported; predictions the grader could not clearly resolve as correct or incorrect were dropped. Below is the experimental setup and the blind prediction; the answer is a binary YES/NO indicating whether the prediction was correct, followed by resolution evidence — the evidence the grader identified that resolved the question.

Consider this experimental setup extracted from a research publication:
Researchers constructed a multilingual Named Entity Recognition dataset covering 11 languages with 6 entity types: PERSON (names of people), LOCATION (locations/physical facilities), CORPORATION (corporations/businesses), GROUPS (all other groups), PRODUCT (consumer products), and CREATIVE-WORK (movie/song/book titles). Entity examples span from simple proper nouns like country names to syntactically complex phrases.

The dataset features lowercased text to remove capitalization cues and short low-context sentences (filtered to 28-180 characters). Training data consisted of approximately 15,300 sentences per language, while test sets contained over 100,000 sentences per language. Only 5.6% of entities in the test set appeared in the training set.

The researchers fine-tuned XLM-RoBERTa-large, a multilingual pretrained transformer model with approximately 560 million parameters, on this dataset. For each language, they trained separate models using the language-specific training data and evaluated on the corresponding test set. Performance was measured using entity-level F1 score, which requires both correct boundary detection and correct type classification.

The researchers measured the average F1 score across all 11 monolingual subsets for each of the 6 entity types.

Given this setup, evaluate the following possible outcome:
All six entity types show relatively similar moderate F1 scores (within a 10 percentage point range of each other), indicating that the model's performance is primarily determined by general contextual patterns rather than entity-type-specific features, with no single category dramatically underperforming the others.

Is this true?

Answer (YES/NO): NO